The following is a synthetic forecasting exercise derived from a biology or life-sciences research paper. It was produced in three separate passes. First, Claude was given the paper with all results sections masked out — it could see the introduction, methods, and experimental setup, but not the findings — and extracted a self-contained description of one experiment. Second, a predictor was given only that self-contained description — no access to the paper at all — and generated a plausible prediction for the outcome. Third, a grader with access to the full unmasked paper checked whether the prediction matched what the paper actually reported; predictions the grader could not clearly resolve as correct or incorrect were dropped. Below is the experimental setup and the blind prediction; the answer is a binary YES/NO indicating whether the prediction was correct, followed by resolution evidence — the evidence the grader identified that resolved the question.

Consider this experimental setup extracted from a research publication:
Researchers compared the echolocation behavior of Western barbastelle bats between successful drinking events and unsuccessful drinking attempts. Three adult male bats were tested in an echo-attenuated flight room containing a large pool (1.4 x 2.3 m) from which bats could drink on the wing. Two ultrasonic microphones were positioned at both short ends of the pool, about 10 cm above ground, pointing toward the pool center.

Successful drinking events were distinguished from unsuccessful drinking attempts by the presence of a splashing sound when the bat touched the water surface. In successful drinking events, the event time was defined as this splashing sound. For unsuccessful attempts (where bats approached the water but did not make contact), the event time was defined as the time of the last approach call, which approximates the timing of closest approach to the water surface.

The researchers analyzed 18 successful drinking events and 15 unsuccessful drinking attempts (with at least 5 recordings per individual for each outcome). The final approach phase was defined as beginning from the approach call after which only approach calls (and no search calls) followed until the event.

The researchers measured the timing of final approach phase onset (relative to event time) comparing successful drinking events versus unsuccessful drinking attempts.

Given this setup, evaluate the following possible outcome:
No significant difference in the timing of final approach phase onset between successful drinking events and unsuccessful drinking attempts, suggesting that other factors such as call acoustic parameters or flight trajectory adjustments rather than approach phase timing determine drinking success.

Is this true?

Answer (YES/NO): NO